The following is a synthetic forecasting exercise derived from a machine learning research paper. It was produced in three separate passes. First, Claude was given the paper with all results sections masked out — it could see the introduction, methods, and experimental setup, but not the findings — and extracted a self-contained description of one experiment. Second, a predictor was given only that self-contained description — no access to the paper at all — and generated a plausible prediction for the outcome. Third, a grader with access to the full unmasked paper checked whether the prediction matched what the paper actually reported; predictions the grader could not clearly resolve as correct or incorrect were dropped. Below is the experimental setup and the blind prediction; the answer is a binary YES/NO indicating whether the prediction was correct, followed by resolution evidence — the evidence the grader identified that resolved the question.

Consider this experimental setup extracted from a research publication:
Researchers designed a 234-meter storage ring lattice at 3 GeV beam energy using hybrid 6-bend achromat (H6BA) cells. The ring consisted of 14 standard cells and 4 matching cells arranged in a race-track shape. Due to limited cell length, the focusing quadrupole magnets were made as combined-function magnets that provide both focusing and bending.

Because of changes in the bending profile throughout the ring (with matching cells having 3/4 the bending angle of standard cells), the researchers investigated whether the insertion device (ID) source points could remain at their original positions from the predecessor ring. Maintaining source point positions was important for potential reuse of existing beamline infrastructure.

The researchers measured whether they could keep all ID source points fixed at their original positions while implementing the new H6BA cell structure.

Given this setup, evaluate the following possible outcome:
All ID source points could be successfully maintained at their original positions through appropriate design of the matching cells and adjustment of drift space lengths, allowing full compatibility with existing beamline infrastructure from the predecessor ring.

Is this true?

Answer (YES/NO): NO